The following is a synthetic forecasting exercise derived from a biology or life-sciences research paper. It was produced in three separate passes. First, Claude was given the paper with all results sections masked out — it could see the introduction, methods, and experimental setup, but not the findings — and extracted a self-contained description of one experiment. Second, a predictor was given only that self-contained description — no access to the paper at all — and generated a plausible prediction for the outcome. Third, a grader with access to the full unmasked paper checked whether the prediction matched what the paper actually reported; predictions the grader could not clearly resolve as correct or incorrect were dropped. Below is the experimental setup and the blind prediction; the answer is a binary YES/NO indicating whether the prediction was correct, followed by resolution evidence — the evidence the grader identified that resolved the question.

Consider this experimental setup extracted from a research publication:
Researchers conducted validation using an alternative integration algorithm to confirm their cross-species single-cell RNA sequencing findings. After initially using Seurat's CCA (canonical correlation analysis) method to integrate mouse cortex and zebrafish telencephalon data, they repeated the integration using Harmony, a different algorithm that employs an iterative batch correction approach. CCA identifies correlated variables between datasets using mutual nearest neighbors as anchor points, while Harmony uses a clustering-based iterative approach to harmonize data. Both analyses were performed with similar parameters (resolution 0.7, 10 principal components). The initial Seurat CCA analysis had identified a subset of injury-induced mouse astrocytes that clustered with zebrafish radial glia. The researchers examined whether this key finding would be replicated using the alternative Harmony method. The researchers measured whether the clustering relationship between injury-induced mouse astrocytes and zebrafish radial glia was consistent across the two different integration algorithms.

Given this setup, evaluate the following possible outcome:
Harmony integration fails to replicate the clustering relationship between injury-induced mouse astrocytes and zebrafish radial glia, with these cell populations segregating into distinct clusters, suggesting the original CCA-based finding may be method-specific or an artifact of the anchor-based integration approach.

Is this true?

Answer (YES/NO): NO